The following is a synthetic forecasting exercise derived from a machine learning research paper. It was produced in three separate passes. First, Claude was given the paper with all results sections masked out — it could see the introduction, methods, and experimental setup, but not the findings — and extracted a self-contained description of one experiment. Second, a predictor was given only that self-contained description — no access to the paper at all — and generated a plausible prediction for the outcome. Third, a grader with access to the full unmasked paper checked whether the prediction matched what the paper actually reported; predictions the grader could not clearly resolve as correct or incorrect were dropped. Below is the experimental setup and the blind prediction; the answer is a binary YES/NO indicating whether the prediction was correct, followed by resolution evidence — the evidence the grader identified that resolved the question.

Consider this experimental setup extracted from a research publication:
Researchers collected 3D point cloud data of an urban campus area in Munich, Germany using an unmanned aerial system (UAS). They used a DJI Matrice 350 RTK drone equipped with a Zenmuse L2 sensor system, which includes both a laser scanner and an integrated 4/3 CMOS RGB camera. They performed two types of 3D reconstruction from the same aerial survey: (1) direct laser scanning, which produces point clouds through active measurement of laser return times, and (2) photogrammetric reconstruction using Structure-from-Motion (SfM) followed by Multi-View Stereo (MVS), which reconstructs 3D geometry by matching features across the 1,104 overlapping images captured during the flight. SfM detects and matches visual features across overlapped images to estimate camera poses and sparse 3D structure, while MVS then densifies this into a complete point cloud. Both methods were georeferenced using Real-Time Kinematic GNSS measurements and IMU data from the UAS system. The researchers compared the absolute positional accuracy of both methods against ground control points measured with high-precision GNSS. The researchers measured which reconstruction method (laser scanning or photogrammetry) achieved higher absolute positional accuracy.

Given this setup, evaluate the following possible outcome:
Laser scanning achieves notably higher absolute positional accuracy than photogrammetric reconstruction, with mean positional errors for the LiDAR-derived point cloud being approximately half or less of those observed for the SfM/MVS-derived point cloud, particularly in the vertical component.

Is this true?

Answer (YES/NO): NO